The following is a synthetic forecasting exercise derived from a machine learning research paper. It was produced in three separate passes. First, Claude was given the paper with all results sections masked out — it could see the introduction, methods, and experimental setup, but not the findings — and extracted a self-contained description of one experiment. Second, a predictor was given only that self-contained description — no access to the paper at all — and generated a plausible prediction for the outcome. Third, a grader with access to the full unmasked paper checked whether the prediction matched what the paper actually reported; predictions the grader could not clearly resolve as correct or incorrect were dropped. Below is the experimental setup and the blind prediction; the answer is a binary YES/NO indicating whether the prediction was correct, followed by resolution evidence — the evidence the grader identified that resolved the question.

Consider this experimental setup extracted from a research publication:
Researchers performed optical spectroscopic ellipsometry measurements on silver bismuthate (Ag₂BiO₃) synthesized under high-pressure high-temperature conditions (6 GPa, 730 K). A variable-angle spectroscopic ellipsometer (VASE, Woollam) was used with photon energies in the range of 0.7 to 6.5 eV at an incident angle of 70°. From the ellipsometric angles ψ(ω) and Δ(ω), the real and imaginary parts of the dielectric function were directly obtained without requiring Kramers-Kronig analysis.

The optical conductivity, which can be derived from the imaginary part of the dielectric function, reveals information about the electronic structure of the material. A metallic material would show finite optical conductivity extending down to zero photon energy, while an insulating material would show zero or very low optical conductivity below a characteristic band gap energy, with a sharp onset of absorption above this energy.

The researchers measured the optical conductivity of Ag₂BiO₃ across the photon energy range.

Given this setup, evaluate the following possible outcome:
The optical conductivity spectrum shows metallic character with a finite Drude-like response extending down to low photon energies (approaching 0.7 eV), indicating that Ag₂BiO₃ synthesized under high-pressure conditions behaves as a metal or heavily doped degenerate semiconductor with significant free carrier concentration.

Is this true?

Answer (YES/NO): NO